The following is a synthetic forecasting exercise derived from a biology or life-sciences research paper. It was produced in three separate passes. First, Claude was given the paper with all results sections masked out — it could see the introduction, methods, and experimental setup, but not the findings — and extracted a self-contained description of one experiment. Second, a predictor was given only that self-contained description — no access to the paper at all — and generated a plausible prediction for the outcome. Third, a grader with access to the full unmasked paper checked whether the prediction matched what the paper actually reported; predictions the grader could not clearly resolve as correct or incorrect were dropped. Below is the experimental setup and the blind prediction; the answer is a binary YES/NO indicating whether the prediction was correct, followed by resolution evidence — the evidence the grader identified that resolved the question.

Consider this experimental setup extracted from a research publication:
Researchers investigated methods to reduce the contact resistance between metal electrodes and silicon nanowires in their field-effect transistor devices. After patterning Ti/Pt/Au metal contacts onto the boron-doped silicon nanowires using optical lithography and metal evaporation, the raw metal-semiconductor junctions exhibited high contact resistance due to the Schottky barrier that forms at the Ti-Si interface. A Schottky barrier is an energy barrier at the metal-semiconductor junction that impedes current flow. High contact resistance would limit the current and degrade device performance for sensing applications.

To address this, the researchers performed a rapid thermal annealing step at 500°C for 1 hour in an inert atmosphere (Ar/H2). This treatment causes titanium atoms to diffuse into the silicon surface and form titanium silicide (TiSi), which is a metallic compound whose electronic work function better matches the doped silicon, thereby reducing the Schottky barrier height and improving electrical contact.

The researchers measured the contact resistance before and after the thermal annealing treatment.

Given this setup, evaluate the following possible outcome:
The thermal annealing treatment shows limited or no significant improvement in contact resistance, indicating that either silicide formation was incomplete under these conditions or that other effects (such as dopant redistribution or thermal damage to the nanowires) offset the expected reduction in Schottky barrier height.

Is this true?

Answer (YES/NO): NO